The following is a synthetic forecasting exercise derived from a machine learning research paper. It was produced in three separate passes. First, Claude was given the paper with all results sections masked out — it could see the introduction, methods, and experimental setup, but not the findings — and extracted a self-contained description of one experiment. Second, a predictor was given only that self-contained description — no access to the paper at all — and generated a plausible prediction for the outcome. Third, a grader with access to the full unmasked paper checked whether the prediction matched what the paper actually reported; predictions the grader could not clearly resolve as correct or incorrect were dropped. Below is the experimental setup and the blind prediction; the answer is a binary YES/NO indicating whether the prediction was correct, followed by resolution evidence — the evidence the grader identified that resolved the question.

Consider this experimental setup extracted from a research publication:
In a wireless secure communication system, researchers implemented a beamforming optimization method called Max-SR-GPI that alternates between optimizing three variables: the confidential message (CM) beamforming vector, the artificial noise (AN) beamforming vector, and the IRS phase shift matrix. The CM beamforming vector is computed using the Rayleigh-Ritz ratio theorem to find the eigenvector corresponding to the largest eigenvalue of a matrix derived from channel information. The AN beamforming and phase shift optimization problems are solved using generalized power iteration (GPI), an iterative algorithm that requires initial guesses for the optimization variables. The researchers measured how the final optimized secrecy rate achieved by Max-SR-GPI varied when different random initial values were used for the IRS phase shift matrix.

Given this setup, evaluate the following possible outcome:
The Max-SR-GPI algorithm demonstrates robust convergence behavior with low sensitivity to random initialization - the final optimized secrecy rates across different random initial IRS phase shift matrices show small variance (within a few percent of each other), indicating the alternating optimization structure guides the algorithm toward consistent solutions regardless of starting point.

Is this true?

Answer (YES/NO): NO